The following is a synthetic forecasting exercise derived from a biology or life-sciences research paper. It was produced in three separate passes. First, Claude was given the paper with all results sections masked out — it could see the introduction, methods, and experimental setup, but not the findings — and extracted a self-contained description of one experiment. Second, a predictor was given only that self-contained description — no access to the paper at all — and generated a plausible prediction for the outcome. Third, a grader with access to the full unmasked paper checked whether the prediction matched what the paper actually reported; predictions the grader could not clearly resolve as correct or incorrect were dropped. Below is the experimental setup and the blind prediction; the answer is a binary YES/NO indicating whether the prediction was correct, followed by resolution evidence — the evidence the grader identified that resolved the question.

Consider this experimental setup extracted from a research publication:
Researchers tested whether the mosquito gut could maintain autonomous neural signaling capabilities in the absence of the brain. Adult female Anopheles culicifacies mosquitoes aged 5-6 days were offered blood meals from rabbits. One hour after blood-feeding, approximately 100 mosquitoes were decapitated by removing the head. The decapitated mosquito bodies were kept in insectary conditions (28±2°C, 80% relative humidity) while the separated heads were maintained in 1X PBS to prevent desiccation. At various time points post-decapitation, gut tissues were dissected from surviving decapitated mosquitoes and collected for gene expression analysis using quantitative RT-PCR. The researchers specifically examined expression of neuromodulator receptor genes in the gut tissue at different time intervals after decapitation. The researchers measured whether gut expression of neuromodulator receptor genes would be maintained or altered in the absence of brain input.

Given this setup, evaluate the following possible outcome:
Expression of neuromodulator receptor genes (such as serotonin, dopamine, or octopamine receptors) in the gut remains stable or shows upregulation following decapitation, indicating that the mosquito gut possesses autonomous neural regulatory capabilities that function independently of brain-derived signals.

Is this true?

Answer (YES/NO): YES